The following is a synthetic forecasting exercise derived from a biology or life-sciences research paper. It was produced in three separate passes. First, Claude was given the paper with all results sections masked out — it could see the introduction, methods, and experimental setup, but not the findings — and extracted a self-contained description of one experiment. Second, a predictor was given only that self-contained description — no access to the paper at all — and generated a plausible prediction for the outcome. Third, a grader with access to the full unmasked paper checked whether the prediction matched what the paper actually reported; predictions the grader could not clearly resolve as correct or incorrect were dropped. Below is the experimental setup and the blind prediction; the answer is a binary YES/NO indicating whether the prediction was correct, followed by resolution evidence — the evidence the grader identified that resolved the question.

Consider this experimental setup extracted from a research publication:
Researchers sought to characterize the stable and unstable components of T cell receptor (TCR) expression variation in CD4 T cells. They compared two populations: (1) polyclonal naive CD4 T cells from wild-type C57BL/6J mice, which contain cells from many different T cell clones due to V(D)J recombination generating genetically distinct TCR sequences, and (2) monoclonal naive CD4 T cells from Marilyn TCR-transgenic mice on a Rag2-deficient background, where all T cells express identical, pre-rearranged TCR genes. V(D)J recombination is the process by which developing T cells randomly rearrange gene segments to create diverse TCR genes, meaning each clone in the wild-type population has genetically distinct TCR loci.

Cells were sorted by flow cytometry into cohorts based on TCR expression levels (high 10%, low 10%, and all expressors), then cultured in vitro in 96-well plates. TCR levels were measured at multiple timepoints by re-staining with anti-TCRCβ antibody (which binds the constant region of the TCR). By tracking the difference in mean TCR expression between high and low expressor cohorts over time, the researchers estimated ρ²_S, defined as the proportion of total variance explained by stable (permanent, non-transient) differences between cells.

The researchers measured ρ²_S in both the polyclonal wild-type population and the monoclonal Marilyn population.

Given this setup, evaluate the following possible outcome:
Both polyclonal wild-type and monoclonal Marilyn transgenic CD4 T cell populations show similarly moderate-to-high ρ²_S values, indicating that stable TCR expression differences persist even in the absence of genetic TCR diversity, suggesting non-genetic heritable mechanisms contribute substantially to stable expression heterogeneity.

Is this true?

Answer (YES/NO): NO